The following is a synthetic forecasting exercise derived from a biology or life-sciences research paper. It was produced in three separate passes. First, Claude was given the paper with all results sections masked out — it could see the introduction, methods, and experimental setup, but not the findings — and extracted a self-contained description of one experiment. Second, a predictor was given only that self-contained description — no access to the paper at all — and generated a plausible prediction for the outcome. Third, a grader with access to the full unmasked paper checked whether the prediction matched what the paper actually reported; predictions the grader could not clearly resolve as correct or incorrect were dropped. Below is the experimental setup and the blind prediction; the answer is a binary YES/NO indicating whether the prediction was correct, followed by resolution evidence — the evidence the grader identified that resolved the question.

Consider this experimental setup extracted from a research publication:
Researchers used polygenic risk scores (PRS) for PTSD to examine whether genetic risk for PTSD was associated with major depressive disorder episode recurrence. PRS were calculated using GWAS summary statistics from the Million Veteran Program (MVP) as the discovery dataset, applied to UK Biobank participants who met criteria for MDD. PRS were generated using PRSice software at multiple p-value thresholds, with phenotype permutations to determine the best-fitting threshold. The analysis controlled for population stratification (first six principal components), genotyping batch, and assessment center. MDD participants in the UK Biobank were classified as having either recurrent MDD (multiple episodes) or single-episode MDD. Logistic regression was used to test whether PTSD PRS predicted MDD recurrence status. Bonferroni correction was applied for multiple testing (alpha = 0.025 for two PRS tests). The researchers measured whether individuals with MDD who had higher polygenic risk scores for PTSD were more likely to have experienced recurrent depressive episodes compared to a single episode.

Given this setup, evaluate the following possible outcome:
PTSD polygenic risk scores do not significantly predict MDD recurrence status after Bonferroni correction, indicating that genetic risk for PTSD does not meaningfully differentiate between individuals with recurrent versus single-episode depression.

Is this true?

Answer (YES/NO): YES